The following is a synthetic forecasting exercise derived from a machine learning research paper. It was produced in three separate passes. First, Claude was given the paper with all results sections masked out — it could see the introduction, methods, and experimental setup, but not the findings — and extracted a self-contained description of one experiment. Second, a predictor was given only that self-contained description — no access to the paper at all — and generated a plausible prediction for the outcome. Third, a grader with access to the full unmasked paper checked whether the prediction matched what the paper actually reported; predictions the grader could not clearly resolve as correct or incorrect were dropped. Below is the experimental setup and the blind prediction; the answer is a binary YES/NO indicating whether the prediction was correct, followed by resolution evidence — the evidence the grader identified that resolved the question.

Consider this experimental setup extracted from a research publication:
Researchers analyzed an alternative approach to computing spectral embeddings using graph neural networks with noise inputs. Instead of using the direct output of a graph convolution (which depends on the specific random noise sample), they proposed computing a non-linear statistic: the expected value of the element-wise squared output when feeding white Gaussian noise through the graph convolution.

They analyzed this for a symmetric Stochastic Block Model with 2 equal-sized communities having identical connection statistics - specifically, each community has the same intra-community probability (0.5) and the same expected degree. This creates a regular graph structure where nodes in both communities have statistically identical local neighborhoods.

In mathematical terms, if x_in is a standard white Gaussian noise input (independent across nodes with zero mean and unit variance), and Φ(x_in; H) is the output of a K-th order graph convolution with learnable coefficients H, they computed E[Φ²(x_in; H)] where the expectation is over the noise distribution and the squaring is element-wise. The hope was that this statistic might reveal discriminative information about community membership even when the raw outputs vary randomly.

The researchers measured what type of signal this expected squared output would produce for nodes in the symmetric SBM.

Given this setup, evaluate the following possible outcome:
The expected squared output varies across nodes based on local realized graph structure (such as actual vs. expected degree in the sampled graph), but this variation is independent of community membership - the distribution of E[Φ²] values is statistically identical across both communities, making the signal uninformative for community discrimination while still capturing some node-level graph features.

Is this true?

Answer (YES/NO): NO